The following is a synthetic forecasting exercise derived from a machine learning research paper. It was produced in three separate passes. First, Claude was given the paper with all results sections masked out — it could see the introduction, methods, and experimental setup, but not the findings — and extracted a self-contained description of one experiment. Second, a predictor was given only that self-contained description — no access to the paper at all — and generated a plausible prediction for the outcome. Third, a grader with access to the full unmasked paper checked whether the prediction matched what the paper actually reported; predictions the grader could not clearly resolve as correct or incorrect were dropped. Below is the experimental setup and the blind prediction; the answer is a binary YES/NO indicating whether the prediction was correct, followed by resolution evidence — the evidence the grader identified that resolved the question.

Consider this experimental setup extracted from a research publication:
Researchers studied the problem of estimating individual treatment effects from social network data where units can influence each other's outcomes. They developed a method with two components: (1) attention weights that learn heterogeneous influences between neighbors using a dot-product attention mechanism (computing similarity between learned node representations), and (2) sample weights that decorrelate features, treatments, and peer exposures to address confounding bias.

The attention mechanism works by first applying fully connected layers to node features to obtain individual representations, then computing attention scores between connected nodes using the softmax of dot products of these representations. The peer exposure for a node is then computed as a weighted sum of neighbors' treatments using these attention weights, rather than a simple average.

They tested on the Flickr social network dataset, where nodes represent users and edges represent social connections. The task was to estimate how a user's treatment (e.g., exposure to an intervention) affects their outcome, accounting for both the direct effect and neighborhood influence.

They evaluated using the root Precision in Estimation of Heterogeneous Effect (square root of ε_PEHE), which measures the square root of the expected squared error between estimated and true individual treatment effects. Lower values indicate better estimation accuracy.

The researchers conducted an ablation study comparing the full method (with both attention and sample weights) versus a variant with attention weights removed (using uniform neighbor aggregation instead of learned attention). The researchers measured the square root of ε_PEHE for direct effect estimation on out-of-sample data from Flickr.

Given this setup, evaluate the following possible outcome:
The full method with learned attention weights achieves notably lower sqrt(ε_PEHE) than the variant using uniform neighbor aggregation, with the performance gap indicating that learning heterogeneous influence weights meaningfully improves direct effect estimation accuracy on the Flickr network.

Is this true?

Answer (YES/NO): YES